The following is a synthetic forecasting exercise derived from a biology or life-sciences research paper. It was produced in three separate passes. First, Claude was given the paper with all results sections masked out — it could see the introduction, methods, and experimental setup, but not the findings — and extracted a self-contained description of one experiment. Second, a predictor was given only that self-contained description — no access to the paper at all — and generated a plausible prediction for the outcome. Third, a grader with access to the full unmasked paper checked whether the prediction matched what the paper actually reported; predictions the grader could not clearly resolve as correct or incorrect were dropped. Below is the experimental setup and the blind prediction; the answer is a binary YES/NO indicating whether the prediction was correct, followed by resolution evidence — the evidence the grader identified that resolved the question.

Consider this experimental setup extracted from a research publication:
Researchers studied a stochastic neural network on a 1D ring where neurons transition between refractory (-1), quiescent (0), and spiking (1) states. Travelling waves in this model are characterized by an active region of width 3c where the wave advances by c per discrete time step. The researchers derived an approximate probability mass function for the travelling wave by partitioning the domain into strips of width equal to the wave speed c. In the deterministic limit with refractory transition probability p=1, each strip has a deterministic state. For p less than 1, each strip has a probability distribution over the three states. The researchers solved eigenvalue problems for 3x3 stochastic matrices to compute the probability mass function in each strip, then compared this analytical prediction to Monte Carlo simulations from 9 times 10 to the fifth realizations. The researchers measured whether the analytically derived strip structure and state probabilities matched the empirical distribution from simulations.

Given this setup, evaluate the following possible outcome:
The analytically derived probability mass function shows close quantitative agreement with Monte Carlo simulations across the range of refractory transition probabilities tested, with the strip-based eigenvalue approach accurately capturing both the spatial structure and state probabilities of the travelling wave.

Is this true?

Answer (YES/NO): YES